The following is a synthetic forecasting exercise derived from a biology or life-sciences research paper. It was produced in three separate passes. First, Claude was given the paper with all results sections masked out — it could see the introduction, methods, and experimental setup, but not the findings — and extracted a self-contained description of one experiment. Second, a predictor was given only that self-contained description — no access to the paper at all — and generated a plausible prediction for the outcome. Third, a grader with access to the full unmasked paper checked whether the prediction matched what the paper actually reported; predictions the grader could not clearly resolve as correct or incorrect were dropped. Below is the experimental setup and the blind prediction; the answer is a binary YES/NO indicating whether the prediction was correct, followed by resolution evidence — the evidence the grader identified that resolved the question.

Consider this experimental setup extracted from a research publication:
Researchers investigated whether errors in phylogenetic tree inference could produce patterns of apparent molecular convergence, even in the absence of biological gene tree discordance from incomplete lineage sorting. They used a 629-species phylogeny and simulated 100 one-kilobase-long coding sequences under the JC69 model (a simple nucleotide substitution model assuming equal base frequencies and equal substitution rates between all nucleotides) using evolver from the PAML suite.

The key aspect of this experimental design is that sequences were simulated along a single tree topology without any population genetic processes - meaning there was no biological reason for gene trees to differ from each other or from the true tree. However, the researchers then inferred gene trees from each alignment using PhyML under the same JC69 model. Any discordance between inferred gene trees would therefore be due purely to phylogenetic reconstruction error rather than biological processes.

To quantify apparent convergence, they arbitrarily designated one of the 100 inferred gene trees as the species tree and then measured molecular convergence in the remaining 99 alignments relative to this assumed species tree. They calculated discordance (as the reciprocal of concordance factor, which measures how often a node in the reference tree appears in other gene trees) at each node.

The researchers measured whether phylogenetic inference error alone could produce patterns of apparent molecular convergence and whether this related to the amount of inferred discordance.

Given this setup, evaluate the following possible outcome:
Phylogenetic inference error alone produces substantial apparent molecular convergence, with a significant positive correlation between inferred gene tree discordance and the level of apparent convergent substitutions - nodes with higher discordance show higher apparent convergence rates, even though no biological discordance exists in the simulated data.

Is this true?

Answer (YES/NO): YES